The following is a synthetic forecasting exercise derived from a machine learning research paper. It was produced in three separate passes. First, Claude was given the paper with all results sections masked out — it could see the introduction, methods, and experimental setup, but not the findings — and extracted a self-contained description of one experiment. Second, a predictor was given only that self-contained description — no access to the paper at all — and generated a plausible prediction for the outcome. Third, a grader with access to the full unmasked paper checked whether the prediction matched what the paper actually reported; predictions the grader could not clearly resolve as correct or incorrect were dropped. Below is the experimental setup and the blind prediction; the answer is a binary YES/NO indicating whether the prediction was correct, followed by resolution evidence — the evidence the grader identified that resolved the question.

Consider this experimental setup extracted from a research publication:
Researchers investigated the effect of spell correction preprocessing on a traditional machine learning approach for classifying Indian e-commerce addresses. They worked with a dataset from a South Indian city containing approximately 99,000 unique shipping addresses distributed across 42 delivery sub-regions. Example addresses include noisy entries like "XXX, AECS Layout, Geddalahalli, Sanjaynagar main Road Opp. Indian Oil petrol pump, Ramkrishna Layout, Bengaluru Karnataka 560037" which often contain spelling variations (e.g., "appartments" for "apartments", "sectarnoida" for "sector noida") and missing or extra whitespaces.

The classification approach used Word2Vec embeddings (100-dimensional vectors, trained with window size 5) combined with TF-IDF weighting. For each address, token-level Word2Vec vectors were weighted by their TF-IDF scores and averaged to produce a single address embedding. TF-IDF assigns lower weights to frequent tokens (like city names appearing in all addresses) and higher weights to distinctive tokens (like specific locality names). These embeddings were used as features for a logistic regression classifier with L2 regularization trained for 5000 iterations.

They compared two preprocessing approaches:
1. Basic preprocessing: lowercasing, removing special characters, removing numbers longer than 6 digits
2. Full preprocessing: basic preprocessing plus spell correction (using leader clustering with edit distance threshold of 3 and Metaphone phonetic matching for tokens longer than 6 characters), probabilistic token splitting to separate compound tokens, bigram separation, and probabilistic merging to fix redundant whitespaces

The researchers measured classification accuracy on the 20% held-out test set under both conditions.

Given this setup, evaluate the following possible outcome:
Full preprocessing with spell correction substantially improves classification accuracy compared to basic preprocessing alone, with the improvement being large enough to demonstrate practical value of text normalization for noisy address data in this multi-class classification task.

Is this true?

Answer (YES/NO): NO